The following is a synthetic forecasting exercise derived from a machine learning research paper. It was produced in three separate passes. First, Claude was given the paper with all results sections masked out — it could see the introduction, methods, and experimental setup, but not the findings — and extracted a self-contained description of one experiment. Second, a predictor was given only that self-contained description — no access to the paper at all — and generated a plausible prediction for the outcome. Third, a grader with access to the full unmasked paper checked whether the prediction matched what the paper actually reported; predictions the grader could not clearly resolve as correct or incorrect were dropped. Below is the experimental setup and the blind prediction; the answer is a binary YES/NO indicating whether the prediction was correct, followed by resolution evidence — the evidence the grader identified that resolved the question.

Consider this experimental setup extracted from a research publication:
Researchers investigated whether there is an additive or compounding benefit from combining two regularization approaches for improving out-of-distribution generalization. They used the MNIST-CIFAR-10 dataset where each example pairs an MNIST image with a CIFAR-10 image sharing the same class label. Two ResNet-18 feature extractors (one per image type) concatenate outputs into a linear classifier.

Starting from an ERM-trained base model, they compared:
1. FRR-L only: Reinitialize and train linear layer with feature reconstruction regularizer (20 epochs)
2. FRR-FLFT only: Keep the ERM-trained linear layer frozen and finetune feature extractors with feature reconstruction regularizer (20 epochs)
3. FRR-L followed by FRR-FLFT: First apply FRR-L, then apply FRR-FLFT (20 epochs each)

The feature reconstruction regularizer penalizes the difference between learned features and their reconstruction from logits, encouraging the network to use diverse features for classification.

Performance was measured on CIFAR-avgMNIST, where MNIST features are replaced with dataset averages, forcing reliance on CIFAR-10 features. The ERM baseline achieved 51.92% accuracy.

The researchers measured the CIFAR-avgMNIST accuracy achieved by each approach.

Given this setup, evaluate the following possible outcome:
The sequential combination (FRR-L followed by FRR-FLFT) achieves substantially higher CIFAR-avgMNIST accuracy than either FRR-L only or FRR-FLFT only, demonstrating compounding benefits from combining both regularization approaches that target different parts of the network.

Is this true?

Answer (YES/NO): YES